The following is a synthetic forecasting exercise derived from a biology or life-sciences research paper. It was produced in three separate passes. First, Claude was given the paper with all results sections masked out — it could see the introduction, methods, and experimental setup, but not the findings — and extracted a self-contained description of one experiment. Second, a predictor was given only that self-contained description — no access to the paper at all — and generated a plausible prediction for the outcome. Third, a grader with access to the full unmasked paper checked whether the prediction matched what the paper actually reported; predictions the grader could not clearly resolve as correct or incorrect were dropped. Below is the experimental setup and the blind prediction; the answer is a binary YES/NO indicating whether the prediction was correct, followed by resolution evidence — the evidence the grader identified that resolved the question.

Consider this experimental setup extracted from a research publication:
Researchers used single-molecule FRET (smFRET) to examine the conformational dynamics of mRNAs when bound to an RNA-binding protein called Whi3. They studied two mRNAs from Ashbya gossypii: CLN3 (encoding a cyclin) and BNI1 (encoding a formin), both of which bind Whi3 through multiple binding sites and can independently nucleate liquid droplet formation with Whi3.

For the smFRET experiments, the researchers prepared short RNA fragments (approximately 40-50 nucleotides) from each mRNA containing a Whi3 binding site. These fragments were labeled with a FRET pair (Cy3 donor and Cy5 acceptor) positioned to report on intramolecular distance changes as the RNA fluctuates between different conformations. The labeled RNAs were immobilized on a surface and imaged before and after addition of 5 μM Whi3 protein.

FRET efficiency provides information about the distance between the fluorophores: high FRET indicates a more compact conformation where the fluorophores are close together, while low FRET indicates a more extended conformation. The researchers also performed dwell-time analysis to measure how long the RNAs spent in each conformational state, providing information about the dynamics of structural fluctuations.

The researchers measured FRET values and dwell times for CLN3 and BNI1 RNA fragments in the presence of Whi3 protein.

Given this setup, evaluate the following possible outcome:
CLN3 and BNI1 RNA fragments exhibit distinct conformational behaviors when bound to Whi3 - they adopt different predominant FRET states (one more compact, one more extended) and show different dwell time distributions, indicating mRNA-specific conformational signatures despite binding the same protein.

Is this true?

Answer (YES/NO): YES